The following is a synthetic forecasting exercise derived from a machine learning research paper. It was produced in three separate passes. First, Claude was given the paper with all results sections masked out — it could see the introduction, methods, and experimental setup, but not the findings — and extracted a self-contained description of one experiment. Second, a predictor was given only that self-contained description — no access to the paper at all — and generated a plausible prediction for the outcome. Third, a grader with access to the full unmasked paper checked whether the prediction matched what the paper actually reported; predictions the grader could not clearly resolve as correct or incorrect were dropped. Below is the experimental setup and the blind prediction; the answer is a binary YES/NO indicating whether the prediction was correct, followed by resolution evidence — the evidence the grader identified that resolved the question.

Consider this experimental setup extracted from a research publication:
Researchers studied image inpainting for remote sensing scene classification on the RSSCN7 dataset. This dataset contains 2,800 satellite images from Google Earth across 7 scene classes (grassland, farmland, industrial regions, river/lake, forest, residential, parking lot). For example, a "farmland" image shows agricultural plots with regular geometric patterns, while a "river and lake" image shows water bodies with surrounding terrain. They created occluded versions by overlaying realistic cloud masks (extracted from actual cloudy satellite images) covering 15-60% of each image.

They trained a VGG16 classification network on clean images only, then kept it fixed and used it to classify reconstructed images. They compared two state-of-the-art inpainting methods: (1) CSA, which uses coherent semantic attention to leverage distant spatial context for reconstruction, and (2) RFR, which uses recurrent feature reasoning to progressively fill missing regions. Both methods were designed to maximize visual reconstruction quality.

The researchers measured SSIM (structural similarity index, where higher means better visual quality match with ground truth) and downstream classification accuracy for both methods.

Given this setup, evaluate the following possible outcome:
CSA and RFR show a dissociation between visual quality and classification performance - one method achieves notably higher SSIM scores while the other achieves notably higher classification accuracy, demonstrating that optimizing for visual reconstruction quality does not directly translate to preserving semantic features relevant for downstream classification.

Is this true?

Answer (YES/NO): NO